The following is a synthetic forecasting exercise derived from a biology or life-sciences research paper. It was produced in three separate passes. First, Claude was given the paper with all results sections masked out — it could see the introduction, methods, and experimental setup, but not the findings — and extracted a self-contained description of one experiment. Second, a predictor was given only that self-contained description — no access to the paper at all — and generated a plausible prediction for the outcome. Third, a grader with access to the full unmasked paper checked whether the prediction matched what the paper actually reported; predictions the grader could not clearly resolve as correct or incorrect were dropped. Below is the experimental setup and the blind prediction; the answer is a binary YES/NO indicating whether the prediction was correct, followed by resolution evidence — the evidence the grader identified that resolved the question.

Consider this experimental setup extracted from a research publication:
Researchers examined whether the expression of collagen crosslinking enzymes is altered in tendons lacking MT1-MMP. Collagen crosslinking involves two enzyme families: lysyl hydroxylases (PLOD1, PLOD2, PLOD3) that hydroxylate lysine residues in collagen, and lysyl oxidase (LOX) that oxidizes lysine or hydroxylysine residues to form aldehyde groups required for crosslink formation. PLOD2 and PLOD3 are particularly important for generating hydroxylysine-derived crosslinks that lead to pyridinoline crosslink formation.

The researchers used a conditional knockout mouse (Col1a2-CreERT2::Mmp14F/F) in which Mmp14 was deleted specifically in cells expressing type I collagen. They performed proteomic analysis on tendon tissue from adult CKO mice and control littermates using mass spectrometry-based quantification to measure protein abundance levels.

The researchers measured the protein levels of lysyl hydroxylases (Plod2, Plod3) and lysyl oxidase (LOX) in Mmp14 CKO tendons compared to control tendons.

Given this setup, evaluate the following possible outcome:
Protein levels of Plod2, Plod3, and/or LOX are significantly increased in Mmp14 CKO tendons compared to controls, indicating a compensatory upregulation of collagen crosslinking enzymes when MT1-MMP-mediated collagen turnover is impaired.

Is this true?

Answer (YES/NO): YES